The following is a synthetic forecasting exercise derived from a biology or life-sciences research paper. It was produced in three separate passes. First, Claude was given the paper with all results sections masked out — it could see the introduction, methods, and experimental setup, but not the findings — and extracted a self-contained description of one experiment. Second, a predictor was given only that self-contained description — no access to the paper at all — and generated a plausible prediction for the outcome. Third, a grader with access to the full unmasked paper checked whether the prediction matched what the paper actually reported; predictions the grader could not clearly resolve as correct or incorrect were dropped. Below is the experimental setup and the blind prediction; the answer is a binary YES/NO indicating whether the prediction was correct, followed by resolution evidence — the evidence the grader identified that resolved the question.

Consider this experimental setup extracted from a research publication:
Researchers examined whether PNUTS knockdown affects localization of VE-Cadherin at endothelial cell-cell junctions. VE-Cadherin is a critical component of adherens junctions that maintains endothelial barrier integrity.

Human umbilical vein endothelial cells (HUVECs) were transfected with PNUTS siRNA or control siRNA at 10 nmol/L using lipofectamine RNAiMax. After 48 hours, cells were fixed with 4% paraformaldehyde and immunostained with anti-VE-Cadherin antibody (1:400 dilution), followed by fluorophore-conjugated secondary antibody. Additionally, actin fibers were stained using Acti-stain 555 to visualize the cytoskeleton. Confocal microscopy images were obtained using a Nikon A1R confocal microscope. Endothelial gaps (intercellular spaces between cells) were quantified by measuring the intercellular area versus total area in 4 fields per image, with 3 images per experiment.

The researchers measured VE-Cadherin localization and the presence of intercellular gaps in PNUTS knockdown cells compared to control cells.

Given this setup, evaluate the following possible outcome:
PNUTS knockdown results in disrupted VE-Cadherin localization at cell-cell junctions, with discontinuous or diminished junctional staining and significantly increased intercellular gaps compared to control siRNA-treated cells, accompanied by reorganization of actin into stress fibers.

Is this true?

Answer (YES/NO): NO